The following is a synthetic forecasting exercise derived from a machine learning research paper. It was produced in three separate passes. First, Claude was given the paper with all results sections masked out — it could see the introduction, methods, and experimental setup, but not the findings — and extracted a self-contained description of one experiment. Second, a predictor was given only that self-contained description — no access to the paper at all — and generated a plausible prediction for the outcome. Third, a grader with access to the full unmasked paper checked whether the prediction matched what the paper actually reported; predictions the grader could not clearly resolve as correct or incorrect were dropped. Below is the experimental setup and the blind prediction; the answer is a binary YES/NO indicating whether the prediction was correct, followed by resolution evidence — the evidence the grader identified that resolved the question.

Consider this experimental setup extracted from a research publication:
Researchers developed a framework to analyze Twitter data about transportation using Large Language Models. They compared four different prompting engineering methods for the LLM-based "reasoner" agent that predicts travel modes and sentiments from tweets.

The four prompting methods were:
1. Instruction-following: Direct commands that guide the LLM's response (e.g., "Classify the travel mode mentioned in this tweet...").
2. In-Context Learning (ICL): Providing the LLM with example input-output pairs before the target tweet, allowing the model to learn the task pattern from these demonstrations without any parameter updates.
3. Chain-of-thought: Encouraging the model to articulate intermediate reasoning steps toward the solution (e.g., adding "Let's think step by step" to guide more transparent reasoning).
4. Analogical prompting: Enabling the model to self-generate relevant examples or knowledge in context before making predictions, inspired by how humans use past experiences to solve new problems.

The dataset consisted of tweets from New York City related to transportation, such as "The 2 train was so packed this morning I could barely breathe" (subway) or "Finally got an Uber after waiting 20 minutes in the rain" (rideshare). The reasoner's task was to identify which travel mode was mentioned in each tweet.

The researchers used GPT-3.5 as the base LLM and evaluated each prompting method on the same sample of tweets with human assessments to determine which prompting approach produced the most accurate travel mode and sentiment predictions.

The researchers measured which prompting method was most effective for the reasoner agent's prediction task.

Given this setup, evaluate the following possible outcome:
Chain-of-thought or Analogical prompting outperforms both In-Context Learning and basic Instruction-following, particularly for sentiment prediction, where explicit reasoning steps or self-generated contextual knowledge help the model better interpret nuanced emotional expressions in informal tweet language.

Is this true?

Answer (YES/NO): NO